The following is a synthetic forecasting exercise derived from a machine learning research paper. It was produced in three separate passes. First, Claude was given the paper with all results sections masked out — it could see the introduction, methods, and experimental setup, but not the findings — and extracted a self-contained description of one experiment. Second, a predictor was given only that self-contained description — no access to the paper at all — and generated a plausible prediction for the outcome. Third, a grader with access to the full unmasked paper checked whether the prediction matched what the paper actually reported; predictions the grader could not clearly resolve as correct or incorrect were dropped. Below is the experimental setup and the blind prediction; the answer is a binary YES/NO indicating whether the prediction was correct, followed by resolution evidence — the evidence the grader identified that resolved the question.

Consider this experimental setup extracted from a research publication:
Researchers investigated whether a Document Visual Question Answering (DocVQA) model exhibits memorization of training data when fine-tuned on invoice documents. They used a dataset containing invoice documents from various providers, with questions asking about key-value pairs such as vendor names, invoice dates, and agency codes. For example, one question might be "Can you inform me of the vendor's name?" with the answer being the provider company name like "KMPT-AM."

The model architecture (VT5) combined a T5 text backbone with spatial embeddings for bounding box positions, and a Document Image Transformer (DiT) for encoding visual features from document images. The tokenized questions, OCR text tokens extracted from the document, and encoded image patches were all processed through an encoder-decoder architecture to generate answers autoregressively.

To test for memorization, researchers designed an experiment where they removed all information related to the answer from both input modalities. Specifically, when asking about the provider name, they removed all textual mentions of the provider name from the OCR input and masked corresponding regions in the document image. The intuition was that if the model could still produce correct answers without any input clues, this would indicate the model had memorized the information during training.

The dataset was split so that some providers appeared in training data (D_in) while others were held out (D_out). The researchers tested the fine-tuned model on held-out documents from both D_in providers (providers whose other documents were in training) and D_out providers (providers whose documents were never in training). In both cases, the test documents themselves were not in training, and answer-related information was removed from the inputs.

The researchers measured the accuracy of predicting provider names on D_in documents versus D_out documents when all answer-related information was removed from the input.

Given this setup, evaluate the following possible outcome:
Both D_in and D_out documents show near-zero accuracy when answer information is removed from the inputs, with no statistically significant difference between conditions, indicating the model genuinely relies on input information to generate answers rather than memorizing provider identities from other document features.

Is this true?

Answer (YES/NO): NO